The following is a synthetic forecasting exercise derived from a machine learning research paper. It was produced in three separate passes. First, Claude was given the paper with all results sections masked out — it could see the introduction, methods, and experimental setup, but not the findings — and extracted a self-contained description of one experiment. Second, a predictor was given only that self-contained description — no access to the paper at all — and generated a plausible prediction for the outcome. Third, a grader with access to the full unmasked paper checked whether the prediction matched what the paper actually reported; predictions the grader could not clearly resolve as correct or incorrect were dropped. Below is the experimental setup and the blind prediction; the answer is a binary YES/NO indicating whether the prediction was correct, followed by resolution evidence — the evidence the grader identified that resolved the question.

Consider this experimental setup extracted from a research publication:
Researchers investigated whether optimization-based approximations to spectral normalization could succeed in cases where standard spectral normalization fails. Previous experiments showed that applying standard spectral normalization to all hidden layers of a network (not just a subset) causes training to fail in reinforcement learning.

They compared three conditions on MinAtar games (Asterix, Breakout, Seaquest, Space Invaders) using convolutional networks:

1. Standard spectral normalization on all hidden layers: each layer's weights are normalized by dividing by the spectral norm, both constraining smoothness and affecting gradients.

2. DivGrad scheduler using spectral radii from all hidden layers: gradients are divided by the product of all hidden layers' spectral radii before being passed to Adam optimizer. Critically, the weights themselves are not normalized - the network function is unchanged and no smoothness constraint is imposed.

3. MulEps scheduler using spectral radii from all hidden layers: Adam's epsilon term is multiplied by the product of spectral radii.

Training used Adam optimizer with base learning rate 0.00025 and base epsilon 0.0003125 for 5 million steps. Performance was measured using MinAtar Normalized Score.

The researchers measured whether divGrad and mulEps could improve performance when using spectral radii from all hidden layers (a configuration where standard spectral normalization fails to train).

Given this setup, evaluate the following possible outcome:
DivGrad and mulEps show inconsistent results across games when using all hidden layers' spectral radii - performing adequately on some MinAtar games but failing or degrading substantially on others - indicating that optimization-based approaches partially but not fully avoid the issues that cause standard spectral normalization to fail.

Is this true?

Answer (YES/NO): NO